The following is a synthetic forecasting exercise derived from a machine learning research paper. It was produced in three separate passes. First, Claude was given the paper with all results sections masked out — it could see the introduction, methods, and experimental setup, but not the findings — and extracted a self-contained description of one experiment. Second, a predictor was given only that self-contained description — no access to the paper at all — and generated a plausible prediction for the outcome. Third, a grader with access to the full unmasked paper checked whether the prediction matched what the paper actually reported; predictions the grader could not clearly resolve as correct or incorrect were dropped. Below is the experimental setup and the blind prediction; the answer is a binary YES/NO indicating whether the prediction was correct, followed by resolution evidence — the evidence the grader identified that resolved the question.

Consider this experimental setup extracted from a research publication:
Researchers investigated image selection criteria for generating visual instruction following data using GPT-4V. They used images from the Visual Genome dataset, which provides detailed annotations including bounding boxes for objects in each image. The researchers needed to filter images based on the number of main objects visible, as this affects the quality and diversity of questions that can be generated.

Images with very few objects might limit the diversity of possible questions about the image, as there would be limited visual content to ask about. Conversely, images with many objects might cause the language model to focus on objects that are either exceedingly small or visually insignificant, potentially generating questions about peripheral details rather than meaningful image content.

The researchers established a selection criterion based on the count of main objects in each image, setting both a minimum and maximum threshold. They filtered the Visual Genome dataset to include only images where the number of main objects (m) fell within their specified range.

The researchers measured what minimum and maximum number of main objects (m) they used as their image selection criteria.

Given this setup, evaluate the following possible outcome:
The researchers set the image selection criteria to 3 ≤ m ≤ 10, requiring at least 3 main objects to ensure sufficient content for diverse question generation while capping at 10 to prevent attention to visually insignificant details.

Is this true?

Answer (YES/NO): YES